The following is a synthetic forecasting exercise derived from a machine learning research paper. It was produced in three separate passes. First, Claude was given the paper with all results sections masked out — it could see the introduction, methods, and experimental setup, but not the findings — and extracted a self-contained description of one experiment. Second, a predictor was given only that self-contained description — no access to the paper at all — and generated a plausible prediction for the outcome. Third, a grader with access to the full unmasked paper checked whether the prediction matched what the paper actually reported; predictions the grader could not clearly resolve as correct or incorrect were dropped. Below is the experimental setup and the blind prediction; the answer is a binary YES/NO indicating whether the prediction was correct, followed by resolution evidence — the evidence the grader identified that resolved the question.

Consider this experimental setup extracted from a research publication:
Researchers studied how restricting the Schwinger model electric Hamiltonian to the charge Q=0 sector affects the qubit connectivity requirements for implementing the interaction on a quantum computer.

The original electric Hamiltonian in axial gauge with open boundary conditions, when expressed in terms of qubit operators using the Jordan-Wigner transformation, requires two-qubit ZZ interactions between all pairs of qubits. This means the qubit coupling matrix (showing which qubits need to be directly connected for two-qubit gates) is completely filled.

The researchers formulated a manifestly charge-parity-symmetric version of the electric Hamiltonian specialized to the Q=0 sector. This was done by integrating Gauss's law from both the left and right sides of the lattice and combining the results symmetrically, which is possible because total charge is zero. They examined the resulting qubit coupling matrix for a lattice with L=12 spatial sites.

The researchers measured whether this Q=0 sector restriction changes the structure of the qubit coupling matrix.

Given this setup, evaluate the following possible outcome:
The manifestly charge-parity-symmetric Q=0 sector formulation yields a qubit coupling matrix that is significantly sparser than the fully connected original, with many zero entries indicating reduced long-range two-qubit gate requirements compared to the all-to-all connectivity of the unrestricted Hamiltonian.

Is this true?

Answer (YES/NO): YES